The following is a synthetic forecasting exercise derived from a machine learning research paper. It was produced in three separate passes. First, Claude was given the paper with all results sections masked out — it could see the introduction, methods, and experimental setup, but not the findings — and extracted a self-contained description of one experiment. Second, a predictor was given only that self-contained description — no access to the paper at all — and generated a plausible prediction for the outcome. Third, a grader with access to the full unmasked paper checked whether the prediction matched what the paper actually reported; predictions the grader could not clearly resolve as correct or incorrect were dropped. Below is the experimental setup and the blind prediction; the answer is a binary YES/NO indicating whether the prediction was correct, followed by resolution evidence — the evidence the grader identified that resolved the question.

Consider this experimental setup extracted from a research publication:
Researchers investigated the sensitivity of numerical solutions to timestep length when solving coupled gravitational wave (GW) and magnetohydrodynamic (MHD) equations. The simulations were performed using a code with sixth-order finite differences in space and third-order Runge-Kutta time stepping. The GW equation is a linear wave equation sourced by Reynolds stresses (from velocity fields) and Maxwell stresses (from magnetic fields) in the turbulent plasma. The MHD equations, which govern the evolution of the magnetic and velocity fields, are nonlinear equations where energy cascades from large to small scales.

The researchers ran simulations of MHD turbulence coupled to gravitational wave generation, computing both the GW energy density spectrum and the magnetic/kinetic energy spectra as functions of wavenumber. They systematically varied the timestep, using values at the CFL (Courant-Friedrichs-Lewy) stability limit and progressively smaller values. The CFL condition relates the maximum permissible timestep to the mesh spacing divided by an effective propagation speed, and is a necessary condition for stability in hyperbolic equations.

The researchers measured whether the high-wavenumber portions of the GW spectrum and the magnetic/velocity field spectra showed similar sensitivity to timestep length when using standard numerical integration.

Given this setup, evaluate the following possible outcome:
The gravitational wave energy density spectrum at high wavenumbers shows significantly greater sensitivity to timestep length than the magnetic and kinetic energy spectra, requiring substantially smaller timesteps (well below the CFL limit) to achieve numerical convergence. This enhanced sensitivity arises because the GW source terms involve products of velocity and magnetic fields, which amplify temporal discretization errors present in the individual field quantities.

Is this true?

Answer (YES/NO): NO